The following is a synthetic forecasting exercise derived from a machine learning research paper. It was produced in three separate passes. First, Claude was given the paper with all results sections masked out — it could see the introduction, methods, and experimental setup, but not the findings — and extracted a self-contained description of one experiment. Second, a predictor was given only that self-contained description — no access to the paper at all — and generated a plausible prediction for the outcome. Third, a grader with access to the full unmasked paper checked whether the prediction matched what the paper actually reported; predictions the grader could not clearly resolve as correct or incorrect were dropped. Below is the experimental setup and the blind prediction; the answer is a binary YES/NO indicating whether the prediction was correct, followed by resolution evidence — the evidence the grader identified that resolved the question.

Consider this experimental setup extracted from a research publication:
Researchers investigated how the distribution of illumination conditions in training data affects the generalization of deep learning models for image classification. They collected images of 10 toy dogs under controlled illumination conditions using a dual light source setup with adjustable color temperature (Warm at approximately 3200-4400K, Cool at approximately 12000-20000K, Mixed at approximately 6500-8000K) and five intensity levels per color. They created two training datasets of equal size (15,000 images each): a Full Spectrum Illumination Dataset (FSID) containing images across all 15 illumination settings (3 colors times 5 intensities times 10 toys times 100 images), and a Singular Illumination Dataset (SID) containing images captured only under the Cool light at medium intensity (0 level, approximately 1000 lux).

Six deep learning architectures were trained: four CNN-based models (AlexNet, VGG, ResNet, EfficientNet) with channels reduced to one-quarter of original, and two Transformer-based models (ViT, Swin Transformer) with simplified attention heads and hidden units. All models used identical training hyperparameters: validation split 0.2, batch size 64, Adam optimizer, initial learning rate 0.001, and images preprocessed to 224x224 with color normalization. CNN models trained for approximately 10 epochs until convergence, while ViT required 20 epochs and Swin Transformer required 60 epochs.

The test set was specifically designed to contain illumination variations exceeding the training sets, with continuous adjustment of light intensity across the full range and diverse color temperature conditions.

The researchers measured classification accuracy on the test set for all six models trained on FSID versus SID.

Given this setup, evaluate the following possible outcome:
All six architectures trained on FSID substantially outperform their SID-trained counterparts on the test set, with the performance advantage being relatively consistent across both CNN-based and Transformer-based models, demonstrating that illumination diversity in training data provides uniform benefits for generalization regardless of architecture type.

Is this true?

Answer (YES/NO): YES